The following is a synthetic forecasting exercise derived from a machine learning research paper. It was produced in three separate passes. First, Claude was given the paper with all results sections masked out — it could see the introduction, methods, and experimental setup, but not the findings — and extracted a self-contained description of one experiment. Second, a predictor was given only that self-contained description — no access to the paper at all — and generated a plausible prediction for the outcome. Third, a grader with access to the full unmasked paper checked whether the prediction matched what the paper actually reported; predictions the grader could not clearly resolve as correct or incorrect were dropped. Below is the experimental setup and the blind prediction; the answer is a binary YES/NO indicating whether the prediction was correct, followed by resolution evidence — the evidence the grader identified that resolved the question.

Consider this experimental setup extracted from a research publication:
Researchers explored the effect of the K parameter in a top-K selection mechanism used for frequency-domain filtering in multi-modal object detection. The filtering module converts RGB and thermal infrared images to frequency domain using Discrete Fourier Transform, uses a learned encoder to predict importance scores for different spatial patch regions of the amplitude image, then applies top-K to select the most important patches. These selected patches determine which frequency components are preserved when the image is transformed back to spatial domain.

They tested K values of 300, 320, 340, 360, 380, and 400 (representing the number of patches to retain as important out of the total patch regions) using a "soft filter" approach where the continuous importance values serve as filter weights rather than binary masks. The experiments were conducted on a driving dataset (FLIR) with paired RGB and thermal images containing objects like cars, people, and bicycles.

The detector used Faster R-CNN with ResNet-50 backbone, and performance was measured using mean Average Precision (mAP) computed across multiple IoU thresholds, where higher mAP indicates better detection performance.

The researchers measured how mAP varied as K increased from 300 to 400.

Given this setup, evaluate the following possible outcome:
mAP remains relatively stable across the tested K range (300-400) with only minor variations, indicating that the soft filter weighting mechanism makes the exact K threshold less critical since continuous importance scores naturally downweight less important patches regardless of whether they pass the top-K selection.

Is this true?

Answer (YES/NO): NO